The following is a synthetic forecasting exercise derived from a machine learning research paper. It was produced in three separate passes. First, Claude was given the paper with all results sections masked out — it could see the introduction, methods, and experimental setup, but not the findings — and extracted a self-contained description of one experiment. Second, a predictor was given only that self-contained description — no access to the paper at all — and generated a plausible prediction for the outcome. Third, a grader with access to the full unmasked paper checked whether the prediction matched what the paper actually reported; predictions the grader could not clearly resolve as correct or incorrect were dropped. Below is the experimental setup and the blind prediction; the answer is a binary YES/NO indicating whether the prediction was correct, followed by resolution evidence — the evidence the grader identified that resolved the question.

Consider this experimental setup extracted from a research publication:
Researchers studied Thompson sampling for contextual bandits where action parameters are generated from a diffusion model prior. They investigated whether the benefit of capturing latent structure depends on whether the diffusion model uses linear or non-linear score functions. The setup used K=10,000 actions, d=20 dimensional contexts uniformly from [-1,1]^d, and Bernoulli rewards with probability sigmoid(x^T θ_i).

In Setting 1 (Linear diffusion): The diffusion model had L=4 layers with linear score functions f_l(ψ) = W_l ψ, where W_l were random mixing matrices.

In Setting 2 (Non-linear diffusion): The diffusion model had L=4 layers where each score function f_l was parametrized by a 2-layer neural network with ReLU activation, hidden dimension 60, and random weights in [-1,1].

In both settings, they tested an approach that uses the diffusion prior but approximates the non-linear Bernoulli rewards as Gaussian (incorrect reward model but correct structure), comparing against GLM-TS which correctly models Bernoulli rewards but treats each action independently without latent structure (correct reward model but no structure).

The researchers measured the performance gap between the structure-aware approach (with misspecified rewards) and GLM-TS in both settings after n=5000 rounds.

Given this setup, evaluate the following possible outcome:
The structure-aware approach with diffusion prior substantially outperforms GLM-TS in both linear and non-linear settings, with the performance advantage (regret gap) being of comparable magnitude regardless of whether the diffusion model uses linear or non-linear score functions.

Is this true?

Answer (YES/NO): NO